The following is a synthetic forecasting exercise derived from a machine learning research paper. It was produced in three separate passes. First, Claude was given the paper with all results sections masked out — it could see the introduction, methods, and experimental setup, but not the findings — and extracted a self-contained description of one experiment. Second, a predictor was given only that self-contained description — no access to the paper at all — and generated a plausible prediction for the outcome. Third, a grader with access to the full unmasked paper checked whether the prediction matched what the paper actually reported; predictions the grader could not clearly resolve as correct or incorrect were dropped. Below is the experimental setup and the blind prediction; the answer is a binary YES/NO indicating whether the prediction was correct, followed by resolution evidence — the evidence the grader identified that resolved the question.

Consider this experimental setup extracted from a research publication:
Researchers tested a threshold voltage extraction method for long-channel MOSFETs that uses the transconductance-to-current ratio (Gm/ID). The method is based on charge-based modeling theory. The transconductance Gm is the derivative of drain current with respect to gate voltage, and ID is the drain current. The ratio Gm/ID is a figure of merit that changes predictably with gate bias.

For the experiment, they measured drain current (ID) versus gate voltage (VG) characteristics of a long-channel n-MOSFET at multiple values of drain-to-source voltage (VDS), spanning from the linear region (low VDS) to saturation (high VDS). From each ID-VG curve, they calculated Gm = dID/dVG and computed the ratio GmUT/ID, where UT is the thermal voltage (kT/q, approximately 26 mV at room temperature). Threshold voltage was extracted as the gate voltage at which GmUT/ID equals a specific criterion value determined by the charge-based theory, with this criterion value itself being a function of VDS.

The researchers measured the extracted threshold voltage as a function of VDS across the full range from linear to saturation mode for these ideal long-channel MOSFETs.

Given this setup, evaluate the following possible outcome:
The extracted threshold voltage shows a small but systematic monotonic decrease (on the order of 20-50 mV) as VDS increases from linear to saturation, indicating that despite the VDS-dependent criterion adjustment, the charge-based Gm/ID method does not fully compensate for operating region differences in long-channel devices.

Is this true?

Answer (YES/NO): NO